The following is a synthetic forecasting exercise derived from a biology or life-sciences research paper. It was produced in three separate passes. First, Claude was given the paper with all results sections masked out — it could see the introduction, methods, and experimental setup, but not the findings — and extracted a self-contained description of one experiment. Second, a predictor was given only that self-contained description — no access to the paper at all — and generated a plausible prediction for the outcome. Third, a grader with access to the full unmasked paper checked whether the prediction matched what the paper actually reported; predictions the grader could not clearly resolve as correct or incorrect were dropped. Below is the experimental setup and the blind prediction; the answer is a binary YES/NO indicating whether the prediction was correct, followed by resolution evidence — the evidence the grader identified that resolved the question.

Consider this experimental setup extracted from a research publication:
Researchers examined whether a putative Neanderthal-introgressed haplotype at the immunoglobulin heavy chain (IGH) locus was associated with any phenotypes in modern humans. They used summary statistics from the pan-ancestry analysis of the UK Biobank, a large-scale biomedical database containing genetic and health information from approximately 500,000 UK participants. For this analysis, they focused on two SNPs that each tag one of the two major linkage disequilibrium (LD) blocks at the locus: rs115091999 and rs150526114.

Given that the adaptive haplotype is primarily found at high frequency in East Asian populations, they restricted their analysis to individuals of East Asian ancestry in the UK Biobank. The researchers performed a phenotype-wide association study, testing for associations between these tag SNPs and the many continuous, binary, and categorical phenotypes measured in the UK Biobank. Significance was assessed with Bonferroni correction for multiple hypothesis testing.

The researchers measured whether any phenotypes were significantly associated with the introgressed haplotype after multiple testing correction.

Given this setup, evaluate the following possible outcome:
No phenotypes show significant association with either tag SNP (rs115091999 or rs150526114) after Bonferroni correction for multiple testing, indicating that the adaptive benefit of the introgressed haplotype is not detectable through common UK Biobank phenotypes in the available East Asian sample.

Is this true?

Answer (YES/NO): YES